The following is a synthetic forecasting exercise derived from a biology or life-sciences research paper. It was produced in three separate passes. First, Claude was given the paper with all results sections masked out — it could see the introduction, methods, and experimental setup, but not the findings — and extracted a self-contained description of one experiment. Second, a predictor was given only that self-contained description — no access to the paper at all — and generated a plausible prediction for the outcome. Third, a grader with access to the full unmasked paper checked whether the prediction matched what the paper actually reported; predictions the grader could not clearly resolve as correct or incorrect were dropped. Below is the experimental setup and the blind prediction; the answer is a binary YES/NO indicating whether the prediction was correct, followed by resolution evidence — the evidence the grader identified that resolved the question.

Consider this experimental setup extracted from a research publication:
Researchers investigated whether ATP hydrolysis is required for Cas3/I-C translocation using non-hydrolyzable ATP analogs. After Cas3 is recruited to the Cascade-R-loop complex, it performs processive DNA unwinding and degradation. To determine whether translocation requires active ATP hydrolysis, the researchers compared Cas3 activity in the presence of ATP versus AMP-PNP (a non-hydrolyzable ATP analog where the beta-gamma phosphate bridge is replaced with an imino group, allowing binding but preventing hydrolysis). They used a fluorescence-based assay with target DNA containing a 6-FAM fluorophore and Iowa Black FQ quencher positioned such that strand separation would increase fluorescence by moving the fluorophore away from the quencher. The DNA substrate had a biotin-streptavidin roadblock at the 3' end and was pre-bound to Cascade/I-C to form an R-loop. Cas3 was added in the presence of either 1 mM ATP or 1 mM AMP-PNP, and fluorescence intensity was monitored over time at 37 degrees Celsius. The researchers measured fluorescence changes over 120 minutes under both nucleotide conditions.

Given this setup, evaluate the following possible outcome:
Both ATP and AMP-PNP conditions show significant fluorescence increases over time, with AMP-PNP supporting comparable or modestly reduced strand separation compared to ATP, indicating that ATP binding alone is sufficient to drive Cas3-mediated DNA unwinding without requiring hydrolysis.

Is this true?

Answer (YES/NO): NO